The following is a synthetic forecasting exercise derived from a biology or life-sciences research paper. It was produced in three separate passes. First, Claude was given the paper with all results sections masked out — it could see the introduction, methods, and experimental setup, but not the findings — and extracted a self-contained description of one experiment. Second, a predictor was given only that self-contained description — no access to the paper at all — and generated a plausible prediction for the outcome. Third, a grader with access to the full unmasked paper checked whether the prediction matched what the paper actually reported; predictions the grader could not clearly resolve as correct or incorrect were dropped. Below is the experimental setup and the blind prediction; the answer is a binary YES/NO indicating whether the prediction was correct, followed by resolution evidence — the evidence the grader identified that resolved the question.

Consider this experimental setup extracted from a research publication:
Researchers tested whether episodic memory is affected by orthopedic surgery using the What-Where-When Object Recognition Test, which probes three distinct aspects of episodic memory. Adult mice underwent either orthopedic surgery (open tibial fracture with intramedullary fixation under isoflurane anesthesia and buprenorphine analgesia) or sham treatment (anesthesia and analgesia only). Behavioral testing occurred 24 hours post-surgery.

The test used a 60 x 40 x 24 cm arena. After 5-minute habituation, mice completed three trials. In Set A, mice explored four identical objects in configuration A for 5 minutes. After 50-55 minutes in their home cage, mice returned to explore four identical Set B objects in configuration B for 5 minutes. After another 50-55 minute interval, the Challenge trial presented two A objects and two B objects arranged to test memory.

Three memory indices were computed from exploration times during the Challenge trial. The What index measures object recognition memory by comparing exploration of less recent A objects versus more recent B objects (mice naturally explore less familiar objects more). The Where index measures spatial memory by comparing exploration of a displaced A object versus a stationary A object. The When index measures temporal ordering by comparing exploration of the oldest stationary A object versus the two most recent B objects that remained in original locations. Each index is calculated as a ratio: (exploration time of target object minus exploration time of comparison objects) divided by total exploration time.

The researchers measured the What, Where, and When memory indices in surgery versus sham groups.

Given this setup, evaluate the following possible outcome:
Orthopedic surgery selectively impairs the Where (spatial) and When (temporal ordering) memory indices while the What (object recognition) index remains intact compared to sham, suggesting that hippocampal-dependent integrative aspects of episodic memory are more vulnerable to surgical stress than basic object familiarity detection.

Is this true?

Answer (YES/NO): NO